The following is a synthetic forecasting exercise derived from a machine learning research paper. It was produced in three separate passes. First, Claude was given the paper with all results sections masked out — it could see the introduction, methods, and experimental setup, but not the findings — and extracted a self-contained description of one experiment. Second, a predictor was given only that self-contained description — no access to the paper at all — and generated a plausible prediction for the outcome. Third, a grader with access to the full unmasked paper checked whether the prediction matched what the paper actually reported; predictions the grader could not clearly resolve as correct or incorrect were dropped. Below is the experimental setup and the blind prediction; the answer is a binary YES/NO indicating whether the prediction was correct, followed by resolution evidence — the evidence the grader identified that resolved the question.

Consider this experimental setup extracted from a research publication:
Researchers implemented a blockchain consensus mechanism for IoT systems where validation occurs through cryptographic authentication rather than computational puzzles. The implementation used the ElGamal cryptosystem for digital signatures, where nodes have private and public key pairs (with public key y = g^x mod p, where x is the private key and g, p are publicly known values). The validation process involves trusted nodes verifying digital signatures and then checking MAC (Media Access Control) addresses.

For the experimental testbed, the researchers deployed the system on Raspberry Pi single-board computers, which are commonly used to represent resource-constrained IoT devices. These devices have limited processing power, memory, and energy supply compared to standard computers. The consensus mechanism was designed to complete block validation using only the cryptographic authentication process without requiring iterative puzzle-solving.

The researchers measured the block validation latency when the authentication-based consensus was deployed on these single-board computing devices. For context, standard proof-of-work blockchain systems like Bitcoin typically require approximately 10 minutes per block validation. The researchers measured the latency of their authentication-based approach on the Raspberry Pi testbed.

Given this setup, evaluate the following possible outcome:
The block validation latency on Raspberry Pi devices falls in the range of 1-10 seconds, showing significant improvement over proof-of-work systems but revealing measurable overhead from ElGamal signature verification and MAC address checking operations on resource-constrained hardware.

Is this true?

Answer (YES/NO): YES